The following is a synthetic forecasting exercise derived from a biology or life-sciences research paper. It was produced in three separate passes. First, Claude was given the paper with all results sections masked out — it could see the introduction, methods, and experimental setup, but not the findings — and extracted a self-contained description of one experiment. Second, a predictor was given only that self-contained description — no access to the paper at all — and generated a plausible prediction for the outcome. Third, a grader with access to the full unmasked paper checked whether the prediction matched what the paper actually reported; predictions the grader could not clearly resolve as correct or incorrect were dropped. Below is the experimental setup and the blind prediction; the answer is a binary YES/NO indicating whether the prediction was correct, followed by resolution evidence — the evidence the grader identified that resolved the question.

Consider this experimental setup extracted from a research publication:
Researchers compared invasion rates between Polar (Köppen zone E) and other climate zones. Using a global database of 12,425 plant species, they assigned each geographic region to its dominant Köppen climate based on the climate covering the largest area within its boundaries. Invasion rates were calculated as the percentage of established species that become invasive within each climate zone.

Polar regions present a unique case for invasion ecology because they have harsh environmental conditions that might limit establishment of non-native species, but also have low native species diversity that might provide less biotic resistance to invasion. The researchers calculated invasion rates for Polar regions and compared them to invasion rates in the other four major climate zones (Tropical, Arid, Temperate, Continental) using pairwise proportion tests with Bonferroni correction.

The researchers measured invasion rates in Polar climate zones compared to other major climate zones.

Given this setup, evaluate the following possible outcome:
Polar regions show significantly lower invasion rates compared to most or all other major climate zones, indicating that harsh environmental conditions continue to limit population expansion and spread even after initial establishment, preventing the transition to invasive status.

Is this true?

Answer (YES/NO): YES